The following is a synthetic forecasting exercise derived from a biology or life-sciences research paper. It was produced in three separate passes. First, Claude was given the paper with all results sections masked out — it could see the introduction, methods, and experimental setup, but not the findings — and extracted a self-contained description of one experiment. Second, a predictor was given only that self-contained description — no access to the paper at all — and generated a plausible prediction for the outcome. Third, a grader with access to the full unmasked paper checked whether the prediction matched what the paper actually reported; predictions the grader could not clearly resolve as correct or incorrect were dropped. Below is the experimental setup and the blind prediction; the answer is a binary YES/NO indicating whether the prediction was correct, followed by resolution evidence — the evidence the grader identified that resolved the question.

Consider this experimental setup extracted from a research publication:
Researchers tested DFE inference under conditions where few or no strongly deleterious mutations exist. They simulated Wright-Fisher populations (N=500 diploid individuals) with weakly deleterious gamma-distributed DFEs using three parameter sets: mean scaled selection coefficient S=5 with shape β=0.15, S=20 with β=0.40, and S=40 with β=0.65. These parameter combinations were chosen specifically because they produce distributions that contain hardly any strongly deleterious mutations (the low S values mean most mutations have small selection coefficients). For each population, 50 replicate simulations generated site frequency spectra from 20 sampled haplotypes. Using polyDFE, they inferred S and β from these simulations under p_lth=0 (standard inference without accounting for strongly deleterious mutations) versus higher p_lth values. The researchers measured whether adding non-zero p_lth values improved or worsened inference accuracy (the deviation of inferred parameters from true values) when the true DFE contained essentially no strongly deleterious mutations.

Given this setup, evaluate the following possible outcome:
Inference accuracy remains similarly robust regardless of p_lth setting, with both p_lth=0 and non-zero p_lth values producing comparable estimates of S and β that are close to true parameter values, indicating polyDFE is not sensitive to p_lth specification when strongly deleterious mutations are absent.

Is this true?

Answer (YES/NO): NO